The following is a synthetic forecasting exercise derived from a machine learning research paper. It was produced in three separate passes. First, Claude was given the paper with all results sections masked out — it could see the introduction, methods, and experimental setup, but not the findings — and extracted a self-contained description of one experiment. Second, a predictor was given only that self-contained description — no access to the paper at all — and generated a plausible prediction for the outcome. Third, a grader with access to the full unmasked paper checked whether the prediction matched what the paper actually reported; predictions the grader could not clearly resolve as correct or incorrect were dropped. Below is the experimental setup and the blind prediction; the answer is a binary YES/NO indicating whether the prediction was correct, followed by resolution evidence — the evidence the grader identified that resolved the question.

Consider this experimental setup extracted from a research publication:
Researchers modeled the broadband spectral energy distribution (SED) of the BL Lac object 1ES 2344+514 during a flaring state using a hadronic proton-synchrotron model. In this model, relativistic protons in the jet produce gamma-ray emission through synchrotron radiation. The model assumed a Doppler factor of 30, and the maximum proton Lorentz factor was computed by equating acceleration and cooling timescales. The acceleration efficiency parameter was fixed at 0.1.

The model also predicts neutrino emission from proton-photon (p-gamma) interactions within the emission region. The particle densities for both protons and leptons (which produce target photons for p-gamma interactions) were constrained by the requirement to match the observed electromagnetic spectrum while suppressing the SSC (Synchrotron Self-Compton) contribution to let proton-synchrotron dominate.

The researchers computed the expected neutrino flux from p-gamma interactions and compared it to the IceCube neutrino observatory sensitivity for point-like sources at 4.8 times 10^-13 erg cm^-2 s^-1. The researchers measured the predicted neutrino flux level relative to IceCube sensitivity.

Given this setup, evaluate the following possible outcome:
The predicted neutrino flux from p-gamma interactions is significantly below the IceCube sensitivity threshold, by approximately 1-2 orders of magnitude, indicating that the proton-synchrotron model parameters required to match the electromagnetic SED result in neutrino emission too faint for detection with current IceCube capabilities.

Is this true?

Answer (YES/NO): YES